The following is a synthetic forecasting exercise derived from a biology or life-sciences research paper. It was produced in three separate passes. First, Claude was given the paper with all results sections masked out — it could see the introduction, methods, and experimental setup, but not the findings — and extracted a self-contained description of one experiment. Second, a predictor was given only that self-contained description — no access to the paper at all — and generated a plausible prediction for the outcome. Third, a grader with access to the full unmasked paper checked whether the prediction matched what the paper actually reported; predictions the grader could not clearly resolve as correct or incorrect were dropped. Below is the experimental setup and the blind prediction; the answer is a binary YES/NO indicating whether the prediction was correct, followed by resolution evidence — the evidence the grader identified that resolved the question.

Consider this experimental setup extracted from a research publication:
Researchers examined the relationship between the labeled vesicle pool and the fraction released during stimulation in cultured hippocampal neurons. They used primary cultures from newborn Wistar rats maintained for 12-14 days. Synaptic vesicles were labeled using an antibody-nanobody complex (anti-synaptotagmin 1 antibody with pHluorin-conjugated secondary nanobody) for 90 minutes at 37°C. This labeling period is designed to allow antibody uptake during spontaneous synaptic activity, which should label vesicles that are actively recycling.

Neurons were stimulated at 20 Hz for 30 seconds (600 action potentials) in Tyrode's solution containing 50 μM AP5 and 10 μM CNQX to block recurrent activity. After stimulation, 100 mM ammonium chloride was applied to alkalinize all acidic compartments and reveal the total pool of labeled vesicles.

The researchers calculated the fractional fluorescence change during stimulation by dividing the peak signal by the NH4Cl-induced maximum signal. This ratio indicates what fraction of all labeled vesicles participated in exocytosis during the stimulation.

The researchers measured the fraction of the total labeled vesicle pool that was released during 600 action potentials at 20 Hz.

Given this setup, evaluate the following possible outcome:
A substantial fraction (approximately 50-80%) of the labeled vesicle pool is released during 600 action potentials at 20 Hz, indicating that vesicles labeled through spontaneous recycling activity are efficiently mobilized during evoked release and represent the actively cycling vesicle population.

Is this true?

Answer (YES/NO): NO